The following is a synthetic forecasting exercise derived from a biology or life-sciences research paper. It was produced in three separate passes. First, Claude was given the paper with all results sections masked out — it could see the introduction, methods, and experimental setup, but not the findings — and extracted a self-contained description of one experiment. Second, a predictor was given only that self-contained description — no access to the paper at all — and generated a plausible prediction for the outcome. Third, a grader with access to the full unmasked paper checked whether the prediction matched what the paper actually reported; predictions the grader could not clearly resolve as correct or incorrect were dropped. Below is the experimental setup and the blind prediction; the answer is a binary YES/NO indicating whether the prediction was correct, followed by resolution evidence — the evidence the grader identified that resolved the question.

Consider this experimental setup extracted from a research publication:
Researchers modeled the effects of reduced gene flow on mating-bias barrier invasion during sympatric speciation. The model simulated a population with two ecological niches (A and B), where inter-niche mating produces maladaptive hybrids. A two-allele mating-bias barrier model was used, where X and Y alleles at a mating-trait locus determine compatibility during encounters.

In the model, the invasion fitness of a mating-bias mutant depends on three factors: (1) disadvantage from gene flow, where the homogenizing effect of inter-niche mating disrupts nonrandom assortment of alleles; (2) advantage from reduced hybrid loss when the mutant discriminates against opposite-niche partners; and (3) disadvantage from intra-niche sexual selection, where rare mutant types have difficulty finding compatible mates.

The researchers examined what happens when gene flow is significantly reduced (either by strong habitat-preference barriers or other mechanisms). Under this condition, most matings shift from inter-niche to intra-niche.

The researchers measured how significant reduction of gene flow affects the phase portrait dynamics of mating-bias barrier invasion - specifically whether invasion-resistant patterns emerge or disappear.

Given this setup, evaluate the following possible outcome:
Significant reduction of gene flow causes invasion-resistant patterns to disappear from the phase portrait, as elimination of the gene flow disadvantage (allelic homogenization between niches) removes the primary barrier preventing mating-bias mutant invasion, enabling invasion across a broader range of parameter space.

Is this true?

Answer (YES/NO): NO